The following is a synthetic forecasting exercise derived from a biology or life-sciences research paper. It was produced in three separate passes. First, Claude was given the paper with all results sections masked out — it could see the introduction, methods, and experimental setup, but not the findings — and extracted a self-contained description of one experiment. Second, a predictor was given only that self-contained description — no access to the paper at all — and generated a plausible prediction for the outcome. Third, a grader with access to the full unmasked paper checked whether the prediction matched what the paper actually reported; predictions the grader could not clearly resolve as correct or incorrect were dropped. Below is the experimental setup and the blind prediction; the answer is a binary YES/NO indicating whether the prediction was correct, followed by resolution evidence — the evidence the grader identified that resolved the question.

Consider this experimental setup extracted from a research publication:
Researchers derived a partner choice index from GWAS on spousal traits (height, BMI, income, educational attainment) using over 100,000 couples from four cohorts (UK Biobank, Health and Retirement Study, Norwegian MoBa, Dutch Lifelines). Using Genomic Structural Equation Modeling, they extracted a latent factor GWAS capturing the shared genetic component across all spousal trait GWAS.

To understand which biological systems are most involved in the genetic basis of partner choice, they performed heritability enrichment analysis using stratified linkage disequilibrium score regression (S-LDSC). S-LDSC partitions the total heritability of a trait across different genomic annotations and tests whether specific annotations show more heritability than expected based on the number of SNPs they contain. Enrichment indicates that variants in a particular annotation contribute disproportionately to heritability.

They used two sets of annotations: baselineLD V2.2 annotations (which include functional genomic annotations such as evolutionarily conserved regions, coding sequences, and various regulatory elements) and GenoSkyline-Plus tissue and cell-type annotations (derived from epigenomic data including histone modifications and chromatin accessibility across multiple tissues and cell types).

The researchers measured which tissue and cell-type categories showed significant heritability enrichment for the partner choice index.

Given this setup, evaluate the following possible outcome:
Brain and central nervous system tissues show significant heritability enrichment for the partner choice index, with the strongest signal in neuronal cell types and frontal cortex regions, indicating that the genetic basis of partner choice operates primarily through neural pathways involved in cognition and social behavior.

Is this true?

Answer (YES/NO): NO